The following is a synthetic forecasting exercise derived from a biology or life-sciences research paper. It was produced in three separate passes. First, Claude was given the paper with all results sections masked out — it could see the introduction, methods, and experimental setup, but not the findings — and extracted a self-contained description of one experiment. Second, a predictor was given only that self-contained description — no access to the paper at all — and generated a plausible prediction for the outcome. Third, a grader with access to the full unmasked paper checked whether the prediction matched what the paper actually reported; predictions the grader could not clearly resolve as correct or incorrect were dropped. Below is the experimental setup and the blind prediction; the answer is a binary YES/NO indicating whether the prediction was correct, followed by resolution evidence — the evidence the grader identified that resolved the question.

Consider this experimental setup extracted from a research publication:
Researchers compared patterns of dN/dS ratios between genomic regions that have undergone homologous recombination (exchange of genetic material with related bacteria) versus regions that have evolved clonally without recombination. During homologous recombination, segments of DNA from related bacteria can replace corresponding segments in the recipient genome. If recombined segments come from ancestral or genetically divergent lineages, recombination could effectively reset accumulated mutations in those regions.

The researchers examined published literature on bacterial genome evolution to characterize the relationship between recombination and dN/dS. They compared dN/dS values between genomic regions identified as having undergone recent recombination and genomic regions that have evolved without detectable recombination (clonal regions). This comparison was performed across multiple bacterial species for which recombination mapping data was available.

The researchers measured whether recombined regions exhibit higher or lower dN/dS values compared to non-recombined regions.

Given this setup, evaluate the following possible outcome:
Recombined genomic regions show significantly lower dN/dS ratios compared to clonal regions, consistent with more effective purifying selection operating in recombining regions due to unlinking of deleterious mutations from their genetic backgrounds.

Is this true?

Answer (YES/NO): YES